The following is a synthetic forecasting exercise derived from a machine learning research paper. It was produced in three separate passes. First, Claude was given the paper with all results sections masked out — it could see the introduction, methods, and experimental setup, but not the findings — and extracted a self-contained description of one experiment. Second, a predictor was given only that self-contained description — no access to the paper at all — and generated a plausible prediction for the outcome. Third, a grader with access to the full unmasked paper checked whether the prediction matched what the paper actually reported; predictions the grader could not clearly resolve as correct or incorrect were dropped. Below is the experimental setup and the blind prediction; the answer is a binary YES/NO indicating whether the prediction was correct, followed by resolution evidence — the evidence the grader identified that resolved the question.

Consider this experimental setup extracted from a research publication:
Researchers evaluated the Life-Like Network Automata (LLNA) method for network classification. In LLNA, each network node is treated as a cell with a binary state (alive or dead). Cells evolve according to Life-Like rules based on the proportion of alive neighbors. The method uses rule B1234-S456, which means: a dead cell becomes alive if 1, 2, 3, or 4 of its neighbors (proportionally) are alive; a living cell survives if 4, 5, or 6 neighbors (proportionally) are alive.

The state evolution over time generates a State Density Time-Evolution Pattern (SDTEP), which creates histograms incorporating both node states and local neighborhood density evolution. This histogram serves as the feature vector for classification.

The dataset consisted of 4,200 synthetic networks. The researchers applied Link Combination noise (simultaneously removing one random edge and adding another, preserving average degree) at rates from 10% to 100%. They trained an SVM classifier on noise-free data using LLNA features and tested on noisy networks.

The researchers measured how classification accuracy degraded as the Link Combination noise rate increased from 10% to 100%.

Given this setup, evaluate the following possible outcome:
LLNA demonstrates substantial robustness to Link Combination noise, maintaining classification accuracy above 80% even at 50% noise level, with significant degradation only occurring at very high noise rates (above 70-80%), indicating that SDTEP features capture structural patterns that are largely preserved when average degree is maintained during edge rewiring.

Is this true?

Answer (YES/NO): YES